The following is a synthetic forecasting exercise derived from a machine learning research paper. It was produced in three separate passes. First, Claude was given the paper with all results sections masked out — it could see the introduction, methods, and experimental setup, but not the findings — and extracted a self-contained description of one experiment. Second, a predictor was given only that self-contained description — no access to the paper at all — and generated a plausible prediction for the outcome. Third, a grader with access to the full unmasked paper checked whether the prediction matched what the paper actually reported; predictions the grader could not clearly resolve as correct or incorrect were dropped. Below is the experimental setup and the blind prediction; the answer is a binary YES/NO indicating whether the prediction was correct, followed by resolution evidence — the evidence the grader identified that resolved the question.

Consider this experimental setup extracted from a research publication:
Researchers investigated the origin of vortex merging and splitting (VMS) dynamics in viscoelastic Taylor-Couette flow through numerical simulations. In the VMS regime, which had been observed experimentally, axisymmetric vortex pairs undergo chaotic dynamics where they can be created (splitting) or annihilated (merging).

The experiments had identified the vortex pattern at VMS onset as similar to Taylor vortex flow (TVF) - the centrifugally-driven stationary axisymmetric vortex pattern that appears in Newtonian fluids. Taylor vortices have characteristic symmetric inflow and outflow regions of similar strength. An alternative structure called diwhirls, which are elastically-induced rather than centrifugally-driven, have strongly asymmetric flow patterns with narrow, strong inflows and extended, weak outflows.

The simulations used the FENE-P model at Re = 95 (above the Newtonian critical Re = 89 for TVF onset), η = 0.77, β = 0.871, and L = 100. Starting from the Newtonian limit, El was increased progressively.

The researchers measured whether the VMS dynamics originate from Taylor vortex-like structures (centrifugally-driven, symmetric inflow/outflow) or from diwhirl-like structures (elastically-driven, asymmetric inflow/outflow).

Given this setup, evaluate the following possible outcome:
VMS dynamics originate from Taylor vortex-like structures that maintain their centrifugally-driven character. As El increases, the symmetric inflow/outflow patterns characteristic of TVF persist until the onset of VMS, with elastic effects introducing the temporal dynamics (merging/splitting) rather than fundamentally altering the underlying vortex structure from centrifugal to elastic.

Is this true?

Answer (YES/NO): NO